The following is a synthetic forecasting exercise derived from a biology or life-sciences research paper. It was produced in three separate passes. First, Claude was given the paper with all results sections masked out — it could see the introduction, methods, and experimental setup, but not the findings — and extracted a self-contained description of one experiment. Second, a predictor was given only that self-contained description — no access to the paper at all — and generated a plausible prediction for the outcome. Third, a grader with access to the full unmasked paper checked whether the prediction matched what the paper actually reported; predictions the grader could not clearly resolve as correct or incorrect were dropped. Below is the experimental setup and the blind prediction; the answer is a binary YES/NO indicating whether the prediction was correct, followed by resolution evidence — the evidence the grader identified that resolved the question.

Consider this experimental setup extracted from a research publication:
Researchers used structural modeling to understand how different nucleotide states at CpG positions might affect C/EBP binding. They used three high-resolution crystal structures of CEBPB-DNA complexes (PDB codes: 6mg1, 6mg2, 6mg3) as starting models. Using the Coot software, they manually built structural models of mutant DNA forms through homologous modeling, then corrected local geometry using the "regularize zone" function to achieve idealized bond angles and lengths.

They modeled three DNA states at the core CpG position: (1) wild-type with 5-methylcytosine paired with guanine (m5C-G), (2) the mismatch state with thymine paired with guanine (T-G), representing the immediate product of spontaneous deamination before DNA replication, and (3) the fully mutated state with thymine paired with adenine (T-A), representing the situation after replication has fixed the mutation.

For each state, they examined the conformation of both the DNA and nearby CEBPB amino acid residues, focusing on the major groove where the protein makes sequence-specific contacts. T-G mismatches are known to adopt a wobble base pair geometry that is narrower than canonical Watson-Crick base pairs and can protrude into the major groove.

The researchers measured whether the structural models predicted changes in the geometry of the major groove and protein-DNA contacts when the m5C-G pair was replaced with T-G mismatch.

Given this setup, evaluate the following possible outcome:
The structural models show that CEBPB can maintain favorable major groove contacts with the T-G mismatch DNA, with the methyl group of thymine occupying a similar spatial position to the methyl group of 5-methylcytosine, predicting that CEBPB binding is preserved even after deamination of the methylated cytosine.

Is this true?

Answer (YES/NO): NO